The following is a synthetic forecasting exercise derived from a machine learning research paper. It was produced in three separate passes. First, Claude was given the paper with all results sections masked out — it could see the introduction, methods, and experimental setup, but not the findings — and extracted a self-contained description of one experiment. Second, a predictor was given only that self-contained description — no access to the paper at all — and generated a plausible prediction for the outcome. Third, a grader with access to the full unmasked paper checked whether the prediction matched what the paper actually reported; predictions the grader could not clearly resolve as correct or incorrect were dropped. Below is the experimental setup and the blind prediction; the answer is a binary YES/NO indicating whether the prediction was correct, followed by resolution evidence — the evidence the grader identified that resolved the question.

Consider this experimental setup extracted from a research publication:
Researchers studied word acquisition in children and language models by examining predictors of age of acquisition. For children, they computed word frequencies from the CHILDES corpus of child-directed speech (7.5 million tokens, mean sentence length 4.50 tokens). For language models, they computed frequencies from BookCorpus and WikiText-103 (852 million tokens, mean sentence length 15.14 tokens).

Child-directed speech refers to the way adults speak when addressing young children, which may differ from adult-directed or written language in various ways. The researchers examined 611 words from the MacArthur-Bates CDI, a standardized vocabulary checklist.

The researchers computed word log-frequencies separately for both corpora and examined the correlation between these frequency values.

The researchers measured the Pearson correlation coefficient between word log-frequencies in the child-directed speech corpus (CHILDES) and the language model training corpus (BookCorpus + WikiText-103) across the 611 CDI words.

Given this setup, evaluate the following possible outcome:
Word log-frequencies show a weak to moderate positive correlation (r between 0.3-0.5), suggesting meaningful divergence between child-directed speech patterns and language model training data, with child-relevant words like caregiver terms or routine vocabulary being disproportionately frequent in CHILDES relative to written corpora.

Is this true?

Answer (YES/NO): NO